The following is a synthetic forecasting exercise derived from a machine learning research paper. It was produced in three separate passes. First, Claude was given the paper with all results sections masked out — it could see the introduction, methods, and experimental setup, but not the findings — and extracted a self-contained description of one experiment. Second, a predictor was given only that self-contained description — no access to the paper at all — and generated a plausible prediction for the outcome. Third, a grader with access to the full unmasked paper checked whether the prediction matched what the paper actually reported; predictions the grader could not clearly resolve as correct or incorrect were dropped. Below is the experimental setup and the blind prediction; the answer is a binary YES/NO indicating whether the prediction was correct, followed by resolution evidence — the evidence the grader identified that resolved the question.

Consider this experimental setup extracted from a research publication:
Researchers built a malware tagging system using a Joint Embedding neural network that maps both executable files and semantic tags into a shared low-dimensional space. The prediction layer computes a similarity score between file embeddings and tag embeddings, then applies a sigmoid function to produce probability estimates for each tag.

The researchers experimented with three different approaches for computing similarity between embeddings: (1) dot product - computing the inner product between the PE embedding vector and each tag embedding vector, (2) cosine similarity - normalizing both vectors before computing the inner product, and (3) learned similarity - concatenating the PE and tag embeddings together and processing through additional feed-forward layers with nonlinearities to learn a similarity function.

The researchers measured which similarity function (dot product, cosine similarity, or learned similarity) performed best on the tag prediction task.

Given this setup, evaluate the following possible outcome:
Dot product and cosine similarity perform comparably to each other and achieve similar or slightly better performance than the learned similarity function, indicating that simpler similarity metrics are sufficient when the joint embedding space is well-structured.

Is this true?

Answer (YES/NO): NO